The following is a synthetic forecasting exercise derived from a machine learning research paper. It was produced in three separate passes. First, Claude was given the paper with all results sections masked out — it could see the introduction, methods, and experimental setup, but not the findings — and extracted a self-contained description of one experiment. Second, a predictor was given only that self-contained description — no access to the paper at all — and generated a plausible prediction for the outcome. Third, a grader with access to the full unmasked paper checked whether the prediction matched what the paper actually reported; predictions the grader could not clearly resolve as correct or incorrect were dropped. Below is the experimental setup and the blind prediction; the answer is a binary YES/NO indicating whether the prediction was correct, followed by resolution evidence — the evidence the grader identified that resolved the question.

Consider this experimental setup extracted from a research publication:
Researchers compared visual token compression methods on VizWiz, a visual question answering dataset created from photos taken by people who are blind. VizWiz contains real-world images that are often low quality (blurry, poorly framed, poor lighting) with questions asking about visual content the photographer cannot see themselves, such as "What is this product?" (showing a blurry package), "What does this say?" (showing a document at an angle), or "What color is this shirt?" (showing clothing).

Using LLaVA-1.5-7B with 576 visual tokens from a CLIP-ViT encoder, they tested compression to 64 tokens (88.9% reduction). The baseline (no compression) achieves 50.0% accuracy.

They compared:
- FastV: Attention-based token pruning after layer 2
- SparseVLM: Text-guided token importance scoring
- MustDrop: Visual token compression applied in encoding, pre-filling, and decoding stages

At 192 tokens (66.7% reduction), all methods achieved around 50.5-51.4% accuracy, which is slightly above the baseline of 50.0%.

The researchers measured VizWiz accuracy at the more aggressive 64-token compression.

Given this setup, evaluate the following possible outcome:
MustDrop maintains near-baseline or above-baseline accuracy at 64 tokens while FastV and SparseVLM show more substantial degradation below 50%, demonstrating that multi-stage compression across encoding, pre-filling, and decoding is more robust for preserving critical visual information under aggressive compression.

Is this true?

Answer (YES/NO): NO